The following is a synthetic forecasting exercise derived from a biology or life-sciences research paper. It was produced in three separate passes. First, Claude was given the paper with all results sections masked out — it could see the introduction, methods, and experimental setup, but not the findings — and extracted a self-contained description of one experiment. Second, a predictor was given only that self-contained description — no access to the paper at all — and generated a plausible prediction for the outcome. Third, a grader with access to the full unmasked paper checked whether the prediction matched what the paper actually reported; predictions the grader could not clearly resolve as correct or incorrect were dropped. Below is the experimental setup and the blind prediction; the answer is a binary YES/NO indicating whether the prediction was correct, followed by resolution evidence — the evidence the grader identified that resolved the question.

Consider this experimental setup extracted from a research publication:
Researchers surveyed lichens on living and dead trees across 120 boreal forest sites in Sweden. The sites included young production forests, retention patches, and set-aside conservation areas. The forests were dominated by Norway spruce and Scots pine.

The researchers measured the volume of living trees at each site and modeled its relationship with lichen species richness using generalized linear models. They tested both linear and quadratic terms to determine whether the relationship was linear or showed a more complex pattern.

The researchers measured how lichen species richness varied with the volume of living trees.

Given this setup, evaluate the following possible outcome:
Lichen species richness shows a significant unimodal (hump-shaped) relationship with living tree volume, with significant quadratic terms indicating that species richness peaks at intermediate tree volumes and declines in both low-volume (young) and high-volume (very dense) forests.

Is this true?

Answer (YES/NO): YES